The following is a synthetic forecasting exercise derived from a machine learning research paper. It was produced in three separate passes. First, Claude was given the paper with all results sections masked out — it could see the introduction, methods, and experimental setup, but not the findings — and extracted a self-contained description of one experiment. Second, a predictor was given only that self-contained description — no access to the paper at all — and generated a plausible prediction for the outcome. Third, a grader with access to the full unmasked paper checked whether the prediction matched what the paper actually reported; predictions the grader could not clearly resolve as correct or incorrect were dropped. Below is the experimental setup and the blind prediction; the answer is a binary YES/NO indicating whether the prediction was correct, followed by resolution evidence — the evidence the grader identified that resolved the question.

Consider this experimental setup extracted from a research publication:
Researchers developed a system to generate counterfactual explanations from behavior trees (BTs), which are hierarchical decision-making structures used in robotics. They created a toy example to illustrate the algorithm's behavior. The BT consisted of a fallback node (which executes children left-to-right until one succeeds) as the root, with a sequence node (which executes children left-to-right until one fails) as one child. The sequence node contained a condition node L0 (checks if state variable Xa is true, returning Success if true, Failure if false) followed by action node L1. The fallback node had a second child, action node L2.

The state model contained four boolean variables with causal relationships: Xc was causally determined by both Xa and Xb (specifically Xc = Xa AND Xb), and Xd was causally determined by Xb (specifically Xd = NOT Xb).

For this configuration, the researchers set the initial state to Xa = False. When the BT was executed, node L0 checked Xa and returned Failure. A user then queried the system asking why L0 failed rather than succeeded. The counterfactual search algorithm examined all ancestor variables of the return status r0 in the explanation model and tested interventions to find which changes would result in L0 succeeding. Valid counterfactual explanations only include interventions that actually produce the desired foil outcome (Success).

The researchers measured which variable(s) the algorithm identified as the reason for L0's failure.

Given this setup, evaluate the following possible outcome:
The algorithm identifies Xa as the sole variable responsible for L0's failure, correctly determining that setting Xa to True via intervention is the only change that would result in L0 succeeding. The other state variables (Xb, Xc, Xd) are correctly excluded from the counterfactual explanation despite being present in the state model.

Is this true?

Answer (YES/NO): YES